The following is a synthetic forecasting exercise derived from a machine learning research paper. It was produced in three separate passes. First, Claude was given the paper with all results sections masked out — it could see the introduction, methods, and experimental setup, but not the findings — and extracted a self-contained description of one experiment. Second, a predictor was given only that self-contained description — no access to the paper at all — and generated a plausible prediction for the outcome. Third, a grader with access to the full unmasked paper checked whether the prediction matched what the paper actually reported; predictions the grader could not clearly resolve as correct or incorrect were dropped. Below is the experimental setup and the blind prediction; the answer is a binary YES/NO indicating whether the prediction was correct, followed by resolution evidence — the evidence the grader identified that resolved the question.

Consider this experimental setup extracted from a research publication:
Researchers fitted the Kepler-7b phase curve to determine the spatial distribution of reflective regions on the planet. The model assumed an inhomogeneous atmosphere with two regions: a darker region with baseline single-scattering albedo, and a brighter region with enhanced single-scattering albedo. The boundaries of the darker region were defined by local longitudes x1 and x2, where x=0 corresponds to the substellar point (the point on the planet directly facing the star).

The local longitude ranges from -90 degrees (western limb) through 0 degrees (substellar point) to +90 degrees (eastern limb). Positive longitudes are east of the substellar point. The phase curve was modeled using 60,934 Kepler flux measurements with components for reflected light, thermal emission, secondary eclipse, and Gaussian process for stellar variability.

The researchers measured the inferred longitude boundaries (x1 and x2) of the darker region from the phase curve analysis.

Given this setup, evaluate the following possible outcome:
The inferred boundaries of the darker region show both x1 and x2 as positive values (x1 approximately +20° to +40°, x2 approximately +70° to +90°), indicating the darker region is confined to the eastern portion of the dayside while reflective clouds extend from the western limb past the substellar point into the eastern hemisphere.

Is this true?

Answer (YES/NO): NO